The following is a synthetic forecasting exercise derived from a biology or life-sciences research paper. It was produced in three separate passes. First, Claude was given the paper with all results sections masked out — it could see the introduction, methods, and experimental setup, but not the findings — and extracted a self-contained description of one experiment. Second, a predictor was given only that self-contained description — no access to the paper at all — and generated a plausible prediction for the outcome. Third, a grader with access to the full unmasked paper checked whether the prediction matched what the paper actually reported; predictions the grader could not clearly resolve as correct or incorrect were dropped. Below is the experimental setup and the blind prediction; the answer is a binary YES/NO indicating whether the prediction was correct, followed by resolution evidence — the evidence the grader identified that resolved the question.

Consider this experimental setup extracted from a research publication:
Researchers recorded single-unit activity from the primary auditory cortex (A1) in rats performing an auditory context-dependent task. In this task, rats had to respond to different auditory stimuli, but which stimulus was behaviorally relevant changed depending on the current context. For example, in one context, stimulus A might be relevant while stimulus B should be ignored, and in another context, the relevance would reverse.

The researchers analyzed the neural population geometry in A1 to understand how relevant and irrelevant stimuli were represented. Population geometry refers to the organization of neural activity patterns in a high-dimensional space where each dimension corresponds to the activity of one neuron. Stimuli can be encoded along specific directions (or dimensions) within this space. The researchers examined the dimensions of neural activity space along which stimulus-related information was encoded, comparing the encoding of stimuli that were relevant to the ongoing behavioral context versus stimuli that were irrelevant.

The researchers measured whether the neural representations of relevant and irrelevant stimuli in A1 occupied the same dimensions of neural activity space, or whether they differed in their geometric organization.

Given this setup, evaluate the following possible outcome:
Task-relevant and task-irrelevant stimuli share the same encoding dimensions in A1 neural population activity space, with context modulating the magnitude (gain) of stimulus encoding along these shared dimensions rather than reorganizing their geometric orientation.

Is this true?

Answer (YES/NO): NO